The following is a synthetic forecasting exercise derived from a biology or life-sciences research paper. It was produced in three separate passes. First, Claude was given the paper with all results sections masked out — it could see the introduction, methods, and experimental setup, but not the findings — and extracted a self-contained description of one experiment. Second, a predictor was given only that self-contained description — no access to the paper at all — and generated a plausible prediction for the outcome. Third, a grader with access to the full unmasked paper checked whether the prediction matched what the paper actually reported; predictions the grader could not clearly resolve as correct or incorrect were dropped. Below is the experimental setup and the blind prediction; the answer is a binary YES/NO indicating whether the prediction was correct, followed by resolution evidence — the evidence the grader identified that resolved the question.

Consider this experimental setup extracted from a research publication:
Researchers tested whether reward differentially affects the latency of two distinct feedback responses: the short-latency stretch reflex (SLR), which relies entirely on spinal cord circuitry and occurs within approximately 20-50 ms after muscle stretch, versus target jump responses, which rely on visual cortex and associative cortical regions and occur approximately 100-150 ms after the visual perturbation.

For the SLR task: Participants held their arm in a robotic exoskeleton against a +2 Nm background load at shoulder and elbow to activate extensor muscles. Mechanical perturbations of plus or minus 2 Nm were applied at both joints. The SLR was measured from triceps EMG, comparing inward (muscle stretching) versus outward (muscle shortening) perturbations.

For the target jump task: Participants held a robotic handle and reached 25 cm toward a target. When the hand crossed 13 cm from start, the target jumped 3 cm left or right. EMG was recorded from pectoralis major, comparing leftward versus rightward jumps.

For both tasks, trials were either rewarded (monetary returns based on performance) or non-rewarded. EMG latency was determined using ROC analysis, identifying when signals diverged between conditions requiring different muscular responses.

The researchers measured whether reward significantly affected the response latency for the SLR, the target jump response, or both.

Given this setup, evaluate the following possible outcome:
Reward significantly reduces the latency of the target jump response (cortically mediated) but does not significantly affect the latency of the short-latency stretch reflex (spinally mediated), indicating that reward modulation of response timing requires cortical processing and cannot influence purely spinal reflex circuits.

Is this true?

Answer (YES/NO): NO